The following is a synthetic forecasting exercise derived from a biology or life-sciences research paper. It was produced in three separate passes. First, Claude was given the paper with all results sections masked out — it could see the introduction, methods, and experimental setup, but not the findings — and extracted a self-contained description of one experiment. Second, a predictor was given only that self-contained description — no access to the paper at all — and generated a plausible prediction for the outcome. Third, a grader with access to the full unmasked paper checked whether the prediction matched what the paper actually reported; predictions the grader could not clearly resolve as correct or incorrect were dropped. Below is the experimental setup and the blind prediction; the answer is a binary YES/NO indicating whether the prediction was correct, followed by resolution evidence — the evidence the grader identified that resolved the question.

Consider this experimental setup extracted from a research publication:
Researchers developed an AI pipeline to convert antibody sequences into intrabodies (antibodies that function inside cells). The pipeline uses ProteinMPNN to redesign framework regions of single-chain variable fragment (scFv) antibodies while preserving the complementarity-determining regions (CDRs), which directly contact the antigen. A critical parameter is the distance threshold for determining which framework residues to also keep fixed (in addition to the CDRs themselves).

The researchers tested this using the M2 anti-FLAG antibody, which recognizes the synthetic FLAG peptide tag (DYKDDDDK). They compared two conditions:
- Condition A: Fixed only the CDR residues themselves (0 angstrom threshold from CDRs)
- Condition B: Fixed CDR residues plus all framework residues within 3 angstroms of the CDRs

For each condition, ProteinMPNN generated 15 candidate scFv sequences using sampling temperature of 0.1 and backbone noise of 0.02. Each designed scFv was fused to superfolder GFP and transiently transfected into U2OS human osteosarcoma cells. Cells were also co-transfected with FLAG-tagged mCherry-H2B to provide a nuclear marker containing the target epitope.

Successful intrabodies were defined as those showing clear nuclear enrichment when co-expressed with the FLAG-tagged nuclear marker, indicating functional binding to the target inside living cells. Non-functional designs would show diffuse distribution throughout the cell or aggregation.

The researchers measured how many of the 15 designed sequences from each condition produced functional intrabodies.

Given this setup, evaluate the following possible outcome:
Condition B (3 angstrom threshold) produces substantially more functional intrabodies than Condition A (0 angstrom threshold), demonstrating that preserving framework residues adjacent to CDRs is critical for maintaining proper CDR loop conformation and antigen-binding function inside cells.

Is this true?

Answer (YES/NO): YES